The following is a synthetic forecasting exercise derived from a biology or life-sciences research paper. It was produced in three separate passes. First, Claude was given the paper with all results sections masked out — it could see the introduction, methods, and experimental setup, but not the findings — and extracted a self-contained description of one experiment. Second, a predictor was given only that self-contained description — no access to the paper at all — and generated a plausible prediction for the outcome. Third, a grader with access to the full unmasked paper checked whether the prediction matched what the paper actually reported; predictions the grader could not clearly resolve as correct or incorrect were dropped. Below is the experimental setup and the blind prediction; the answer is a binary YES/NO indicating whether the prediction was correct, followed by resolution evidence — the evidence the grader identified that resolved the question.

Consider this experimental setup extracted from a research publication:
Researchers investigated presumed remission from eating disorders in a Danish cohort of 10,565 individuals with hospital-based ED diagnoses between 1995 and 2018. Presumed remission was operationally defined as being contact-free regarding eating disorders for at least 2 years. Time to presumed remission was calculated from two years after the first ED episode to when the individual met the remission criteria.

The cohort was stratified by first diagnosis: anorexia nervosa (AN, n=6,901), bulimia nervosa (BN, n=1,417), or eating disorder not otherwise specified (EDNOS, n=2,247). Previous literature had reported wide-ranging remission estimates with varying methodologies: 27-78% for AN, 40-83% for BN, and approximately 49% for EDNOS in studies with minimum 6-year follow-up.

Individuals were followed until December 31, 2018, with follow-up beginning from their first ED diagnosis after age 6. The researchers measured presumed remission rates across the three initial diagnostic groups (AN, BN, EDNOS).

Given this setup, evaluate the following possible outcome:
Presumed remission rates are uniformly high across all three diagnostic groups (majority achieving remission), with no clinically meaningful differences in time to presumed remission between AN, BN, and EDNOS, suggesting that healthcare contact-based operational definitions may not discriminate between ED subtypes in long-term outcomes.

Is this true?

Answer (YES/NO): YES